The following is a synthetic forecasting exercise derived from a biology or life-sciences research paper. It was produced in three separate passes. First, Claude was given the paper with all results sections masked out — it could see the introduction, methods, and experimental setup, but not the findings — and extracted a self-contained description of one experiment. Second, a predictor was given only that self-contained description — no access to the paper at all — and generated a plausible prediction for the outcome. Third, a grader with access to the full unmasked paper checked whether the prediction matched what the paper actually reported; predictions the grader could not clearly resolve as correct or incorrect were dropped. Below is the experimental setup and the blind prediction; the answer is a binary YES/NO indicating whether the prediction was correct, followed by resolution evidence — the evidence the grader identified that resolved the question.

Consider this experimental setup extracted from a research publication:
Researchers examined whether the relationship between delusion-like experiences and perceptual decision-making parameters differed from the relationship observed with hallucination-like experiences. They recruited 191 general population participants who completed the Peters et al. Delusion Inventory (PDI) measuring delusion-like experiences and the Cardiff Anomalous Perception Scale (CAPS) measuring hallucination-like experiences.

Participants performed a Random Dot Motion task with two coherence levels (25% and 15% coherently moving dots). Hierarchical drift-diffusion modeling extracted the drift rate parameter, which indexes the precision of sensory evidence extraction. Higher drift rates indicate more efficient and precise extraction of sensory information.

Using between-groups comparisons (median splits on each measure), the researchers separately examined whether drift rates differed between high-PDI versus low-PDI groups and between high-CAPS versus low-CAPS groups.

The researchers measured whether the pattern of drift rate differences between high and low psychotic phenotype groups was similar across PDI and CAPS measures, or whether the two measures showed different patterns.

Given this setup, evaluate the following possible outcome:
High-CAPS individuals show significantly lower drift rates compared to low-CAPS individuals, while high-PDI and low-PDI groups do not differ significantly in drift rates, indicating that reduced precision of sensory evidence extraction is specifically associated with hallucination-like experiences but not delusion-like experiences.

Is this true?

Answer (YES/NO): NO